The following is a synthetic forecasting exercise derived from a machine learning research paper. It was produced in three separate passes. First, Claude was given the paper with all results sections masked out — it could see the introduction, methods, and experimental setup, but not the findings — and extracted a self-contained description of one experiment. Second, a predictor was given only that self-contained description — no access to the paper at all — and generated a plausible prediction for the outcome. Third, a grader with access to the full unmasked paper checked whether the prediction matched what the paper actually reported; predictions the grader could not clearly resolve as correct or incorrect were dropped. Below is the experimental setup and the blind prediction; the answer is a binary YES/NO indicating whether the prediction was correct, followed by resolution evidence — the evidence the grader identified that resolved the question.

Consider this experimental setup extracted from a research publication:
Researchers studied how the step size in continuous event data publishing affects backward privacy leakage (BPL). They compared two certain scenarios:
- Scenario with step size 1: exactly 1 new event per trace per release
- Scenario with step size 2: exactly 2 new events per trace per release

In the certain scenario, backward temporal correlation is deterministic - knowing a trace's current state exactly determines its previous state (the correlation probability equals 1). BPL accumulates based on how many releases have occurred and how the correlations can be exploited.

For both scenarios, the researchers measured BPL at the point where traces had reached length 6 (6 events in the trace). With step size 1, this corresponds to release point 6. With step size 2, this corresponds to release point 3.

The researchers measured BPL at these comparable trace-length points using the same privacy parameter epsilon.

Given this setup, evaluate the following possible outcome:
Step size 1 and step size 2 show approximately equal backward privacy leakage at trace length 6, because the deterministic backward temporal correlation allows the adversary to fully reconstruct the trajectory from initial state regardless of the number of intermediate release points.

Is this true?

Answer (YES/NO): NO